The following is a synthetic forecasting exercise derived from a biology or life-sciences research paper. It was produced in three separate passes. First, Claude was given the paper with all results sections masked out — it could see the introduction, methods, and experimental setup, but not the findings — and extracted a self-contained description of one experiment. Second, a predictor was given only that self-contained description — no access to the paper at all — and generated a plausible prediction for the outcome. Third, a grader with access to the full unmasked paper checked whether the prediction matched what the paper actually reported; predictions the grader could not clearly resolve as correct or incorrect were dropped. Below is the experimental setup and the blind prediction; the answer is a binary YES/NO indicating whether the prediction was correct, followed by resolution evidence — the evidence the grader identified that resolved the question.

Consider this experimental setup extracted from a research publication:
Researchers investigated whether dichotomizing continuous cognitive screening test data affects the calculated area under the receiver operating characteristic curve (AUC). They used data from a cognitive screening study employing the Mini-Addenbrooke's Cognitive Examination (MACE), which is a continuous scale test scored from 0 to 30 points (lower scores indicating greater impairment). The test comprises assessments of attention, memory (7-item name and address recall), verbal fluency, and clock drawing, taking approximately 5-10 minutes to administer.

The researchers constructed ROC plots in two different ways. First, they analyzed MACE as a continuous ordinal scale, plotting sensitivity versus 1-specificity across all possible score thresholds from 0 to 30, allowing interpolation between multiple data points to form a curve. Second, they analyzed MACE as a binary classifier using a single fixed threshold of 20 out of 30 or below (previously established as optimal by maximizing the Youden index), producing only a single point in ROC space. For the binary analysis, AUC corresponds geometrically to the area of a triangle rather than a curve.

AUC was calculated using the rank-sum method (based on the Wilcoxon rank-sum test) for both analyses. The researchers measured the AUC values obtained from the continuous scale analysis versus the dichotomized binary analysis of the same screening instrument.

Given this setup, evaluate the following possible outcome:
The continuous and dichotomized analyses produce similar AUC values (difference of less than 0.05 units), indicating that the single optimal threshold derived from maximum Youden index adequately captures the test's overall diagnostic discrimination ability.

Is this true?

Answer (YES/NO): NO